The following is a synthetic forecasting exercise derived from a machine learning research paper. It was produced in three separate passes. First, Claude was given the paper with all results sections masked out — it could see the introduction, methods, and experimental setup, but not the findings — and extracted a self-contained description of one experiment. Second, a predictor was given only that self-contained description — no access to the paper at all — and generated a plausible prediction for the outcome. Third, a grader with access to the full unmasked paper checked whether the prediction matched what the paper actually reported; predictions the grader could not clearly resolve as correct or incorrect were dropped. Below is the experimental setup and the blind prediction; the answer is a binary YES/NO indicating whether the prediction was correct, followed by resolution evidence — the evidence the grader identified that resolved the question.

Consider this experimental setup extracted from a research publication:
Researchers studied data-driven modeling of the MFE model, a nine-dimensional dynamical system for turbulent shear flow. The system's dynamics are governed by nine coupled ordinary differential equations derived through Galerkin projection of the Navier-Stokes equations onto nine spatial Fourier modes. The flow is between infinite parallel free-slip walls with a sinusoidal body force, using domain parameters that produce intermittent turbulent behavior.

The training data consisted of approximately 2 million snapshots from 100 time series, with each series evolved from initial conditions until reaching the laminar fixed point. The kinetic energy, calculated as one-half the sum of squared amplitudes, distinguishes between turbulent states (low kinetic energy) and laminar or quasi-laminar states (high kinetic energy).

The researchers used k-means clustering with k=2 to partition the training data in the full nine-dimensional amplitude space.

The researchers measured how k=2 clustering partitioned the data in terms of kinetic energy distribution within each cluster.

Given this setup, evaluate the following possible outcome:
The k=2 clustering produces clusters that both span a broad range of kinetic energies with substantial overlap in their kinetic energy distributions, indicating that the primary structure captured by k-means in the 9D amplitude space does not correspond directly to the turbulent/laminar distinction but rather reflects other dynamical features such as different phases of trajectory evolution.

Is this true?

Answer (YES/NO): NO